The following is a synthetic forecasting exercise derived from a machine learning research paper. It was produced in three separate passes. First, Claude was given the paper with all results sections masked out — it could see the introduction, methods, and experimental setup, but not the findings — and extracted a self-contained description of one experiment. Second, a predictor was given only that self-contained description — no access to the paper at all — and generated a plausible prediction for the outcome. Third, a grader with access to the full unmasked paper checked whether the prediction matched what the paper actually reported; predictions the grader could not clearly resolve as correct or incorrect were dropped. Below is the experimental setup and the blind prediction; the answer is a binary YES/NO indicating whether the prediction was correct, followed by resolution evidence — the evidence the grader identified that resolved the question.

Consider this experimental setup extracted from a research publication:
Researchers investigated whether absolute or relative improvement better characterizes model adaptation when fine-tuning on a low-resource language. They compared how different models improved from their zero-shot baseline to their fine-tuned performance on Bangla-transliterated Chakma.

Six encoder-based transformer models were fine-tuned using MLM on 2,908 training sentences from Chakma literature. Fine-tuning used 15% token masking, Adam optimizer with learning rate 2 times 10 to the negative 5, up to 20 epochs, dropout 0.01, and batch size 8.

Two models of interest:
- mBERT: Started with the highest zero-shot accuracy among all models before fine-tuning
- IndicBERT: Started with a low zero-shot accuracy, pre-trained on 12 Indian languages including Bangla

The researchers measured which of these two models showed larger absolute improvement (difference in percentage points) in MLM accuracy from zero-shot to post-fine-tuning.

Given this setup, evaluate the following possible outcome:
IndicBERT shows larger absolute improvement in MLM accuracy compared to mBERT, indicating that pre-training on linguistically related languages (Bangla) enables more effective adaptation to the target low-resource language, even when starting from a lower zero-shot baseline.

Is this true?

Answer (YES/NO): NO